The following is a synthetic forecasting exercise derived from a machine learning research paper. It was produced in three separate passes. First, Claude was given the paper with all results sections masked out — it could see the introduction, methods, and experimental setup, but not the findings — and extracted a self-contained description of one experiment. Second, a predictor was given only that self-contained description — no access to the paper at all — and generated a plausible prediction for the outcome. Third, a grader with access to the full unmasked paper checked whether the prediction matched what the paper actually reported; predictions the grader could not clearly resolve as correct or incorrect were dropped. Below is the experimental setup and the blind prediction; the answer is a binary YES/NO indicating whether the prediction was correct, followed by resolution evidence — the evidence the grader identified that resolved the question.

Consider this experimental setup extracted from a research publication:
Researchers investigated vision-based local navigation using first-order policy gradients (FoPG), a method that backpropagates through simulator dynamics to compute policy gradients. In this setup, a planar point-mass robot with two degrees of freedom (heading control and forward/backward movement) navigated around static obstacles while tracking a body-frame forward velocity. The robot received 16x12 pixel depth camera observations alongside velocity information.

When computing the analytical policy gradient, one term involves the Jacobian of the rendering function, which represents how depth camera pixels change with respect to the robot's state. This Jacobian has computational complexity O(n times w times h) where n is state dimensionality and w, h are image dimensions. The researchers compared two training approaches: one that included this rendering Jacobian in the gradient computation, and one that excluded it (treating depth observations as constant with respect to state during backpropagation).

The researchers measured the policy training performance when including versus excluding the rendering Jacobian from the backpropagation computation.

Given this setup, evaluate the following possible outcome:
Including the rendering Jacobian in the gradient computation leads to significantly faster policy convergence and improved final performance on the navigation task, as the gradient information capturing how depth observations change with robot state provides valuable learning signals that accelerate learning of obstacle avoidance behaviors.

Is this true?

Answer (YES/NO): NO